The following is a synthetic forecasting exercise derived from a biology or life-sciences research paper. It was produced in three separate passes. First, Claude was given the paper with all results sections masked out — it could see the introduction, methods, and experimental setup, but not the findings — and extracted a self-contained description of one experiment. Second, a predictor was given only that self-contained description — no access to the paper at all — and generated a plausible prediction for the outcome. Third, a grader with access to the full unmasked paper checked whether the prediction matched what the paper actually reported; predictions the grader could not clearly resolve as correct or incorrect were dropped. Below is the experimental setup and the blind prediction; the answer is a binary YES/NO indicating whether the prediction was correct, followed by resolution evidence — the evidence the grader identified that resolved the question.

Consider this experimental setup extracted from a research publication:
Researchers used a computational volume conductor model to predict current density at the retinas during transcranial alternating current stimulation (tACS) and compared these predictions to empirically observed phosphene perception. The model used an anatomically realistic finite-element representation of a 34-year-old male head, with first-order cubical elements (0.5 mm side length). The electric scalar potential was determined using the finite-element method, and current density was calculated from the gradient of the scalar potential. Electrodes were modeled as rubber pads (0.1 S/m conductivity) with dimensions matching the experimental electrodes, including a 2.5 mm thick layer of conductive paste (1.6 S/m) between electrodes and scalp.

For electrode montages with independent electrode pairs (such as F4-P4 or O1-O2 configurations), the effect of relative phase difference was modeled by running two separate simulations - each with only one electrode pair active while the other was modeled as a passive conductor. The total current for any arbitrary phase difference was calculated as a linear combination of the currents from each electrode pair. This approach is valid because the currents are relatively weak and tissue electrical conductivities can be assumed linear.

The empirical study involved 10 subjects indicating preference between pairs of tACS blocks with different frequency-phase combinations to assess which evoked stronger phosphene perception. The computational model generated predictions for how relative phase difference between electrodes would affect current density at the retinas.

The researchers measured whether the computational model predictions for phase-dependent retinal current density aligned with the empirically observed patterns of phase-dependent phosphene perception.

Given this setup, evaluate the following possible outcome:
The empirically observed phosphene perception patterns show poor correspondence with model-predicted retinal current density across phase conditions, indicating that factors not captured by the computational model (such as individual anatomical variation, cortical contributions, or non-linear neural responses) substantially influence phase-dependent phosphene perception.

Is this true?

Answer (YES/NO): NO